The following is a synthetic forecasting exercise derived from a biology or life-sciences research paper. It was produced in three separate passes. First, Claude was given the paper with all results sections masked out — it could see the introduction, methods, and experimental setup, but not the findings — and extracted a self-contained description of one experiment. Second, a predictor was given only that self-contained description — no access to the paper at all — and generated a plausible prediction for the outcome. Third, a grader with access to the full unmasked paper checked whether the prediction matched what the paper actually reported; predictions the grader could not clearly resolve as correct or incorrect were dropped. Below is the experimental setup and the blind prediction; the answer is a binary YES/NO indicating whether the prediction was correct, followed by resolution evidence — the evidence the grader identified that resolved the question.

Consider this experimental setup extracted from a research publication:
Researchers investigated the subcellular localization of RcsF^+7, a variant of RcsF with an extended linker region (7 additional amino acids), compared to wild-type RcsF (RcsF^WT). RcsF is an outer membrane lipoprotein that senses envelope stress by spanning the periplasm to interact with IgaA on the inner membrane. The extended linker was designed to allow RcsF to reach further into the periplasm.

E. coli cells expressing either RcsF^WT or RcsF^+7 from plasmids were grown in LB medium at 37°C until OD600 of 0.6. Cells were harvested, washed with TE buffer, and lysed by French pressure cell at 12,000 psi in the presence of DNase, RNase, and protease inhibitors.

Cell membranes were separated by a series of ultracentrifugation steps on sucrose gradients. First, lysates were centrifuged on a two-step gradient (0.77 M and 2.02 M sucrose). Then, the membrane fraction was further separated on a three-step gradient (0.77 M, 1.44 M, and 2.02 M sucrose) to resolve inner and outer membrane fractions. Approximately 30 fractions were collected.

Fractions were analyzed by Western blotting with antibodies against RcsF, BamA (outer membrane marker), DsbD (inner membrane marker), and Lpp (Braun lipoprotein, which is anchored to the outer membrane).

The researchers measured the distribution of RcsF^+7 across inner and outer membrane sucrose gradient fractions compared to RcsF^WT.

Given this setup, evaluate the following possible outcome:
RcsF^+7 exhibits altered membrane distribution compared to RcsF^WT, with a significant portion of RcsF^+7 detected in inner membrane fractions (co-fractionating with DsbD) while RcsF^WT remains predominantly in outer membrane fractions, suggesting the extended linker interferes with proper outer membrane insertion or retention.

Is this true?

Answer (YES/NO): NO